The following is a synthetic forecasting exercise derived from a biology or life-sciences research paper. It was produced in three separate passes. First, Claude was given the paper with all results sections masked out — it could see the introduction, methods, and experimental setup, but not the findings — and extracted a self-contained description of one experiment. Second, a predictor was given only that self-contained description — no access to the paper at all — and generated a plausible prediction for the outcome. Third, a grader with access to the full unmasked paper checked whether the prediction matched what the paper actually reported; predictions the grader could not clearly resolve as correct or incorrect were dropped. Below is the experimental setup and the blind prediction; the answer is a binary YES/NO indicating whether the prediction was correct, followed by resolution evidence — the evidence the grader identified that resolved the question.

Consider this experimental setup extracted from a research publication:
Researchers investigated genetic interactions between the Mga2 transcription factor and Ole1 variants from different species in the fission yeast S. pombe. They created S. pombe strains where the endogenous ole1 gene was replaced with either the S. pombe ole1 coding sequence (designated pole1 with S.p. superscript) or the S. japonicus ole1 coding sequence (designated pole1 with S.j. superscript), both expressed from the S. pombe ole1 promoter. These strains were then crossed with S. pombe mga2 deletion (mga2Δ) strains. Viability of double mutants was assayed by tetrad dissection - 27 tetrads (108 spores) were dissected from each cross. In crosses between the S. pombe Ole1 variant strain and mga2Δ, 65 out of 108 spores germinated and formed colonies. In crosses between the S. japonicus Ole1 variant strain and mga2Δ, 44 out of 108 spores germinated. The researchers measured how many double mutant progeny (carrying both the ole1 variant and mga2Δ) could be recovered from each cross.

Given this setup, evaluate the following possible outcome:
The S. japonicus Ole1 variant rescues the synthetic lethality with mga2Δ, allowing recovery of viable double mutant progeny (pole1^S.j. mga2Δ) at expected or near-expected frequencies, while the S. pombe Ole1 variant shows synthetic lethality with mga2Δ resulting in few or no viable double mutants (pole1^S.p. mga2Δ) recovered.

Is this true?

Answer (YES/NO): NO